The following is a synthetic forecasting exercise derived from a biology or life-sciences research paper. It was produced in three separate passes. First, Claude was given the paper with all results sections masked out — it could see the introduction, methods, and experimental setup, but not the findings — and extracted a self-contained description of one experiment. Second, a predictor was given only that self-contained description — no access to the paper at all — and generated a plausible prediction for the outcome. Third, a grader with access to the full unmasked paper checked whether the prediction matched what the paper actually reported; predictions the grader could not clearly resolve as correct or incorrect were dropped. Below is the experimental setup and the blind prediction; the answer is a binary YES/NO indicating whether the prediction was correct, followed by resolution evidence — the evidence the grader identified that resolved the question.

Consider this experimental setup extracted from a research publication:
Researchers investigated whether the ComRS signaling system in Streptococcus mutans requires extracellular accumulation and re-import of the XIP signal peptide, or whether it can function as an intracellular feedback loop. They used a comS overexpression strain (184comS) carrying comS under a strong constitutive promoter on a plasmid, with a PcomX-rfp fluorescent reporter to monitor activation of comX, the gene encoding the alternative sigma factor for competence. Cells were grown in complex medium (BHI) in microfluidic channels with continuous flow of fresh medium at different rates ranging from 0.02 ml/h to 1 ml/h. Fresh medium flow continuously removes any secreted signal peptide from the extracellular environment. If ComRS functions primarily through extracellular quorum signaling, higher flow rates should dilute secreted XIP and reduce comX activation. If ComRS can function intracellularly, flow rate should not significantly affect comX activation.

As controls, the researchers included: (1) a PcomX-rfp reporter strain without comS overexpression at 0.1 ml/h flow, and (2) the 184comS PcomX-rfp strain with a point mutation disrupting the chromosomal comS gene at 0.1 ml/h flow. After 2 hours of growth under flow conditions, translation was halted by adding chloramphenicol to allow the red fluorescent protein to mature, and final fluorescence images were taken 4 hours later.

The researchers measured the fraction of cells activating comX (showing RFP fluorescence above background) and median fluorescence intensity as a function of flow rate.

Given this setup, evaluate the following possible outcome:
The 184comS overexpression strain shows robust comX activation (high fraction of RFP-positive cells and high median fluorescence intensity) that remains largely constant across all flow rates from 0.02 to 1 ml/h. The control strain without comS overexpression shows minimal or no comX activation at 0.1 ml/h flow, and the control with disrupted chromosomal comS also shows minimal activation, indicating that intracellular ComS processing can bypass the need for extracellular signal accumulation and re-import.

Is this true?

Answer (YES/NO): YES